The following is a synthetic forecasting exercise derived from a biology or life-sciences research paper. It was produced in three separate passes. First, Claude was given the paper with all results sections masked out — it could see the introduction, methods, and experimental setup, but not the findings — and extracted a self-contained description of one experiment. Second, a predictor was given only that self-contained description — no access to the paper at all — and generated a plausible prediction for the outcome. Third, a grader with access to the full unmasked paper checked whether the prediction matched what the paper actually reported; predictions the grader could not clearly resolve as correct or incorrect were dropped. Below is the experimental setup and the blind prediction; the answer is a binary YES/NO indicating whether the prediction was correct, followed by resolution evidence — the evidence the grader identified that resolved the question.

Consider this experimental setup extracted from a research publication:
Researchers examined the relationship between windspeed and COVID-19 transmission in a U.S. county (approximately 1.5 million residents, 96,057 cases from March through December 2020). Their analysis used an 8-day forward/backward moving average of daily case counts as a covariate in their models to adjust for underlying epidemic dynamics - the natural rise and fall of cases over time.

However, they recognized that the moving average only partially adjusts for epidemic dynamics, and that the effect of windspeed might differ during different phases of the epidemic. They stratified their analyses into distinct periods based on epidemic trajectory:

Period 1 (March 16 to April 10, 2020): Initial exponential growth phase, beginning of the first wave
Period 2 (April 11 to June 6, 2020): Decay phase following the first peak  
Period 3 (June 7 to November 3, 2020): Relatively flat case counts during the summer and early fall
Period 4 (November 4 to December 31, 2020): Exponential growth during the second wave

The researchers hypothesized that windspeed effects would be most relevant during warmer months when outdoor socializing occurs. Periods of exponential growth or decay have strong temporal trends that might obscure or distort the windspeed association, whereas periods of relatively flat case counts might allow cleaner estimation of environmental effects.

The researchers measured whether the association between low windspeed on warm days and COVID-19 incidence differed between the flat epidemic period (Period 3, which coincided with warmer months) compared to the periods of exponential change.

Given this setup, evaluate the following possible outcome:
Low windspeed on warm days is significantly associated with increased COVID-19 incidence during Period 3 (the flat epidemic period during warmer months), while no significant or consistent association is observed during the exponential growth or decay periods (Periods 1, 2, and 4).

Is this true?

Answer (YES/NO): NO